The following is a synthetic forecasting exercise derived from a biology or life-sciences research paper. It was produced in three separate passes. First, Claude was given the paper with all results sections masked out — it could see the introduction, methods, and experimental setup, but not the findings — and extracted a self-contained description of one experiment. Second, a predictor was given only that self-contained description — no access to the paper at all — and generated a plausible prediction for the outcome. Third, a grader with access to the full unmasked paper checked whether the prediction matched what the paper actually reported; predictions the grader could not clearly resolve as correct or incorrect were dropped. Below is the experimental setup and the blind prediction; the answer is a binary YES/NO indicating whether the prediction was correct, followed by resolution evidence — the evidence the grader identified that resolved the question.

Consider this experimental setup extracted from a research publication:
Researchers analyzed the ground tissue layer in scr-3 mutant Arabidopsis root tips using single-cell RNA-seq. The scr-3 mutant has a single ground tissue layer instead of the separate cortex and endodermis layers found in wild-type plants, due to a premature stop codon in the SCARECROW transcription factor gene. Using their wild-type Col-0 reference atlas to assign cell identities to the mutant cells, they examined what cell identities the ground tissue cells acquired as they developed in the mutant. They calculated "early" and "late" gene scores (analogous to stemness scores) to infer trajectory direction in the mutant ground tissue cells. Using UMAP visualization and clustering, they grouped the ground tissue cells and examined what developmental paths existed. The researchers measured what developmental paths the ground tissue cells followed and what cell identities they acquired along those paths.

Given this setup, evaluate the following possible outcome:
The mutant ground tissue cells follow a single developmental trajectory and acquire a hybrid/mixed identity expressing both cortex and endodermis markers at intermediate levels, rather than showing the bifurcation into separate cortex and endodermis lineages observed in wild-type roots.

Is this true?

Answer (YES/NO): NO